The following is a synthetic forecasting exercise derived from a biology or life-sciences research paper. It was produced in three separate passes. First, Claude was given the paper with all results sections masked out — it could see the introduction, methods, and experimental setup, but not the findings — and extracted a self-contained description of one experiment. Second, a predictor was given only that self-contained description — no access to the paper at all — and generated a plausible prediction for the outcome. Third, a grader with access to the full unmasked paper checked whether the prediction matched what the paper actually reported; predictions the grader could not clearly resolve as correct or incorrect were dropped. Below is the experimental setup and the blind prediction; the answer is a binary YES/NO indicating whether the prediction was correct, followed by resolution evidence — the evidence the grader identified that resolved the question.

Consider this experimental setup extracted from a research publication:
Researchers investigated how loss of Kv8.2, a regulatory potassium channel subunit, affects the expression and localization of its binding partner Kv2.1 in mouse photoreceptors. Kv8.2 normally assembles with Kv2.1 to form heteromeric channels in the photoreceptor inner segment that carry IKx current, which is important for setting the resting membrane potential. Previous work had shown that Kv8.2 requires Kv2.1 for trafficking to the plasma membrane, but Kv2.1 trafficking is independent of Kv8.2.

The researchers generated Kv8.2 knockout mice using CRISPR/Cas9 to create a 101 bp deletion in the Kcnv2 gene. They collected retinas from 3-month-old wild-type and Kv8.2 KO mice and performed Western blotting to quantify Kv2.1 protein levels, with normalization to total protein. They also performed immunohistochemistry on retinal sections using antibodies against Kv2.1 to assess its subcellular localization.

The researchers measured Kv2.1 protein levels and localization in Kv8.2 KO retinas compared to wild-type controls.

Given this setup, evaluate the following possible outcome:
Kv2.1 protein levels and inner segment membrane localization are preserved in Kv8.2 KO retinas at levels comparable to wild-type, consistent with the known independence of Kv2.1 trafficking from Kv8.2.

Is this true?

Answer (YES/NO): NO